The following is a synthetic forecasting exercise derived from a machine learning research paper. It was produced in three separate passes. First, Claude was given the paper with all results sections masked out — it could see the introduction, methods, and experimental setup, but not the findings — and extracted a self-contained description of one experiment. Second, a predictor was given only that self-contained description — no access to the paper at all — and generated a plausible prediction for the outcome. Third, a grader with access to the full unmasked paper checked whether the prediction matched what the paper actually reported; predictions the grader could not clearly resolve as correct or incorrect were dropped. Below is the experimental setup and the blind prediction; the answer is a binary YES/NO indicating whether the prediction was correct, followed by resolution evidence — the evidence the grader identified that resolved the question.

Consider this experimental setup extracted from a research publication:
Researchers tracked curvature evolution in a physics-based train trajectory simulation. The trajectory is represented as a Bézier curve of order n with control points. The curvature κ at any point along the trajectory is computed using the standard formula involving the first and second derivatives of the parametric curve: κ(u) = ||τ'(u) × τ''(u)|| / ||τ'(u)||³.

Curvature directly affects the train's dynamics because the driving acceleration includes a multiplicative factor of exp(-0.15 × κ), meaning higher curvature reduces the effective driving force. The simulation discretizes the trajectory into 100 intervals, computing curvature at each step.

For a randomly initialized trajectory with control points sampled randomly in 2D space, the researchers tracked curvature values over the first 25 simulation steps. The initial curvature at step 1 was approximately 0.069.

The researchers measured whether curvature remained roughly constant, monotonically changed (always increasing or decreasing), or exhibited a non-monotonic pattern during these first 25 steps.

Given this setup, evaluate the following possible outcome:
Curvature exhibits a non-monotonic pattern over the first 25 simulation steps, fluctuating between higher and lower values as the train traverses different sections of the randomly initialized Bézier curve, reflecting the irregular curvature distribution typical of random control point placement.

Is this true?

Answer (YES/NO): YES